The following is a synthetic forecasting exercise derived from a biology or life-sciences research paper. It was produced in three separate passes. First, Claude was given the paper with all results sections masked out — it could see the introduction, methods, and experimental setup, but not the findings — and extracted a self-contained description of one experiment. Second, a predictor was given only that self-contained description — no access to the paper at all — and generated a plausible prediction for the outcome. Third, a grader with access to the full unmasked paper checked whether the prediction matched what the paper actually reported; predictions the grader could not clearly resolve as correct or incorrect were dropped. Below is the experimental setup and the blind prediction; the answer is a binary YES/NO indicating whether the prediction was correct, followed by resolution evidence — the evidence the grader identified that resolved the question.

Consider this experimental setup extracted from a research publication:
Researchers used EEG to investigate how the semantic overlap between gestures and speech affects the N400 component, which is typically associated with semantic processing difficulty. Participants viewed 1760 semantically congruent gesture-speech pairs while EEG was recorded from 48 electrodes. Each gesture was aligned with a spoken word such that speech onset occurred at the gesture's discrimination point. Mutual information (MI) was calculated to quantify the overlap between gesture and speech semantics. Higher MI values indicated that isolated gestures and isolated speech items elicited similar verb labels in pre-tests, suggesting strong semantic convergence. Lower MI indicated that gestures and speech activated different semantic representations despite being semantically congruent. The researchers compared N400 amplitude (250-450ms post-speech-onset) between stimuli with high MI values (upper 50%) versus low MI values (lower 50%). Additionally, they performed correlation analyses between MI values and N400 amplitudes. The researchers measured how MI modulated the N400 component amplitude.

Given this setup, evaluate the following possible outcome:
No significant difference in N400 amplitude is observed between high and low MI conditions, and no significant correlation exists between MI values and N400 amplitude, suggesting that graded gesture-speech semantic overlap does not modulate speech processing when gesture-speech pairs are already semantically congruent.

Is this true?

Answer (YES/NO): NO